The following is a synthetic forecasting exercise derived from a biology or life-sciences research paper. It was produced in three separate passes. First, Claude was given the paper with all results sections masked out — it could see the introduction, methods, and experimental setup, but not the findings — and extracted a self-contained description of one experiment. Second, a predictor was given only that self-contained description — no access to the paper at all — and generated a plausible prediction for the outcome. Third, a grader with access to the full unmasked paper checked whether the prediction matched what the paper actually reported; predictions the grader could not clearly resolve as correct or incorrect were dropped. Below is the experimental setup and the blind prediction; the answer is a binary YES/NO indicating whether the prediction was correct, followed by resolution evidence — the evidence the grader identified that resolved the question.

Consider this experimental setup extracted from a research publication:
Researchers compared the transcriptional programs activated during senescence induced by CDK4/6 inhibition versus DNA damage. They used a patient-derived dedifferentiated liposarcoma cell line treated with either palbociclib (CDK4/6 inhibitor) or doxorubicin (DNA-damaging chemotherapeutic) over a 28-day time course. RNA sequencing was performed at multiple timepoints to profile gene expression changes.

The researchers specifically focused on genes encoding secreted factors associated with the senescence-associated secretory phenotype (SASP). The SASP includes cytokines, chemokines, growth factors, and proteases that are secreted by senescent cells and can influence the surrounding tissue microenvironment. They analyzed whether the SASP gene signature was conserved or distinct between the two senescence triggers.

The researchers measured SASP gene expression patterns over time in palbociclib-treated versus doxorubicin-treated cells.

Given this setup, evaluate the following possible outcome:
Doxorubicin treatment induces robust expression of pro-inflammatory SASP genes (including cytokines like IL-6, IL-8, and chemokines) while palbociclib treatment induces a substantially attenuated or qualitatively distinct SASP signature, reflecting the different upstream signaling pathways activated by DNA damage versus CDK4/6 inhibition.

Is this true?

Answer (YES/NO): NO